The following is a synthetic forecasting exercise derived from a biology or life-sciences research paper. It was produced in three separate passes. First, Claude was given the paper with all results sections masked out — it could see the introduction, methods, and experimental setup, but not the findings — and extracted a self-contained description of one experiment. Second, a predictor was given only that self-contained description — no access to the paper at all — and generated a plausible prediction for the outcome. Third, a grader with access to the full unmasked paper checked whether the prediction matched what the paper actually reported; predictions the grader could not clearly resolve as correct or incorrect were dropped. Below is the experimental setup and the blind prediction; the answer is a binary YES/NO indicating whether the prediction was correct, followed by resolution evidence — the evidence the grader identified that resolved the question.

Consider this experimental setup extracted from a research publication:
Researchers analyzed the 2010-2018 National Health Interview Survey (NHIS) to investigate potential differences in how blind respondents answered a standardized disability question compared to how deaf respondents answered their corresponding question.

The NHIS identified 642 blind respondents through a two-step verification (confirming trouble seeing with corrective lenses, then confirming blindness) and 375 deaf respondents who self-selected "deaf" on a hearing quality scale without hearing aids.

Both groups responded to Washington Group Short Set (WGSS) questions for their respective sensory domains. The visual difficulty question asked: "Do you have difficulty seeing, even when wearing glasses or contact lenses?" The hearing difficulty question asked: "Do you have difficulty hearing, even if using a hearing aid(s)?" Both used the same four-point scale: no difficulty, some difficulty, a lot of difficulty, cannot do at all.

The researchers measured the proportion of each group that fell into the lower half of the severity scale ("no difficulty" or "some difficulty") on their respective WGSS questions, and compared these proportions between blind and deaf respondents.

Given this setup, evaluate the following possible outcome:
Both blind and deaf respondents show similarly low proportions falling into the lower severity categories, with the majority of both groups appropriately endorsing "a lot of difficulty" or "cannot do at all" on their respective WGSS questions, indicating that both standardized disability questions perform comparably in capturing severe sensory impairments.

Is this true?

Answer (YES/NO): NO